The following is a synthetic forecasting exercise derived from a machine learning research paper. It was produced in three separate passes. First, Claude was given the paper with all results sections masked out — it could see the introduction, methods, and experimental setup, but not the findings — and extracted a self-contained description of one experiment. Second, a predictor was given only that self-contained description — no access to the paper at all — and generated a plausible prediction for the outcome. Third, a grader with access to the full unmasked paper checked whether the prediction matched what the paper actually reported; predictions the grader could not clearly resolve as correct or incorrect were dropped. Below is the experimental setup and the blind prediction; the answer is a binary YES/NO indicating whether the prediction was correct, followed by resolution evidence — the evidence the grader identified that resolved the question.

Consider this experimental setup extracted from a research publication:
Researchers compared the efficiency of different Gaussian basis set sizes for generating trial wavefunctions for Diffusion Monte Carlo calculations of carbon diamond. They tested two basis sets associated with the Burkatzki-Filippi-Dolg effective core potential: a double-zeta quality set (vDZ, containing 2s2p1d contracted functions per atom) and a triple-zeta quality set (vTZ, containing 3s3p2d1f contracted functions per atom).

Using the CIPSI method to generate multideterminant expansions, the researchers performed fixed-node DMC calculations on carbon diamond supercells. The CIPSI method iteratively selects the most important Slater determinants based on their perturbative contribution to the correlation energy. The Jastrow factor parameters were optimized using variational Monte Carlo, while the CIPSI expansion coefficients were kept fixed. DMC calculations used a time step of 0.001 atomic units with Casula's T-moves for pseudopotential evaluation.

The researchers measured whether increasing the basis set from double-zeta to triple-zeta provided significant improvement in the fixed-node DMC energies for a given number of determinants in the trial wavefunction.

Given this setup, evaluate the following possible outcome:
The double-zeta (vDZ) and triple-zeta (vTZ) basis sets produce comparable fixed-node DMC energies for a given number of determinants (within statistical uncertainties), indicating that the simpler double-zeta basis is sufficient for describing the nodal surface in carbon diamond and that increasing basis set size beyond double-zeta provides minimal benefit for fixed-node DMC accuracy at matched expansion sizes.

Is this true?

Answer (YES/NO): NO